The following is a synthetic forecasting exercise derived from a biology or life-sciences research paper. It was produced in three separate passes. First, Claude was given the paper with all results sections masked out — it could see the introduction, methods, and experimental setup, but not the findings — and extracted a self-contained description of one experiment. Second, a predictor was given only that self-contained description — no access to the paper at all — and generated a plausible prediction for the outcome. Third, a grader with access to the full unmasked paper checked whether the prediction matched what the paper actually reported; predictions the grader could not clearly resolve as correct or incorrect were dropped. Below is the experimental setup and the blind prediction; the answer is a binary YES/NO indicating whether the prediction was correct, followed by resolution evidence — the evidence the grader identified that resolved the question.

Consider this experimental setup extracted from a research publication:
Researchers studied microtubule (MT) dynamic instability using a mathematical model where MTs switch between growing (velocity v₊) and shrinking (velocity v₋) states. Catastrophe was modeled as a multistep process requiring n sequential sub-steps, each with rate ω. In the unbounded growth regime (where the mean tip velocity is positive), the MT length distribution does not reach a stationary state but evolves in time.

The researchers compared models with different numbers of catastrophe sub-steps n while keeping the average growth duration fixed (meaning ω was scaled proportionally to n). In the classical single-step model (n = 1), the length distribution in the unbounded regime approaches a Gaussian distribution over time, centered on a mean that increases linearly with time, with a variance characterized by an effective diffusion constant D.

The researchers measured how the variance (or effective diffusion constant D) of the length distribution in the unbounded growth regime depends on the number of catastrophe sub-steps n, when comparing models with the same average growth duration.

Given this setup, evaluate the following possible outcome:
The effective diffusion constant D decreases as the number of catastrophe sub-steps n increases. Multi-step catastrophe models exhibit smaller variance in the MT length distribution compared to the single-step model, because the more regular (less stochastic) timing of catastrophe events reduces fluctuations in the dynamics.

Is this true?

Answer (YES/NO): YES